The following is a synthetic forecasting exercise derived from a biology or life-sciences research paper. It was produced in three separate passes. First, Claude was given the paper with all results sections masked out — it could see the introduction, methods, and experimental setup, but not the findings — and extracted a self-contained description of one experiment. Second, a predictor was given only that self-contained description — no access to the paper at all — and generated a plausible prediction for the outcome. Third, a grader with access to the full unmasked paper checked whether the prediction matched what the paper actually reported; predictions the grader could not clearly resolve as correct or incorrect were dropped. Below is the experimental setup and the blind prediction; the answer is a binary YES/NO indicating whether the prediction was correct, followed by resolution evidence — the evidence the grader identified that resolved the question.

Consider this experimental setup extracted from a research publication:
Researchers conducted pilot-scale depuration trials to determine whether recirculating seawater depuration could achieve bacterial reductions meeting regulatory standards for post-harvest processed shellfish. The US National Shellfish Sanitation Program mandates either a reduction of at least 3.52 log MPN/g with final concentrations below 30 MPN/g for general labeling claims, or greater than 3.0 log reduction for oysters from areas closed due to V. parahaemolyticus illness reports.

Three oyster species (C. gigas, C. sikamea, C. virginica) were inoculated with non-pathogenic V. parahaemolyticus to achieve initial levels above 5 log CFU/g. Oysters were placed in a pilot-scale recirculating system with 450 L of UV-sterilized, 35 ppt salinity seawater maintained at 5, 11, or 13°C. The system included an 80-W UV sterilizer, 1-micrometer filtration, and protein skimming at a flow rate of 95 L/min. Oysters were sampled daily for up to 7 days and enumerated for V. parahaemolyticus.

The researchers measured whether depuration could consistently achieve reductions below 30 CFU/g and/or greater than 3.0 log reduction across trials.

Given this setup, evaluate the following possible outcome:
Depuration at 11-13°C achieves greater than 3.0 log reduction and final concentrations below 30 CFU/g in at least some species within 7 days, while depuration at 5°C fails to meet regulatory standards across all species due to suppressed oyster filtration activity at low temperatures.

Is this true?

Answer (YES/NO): NO